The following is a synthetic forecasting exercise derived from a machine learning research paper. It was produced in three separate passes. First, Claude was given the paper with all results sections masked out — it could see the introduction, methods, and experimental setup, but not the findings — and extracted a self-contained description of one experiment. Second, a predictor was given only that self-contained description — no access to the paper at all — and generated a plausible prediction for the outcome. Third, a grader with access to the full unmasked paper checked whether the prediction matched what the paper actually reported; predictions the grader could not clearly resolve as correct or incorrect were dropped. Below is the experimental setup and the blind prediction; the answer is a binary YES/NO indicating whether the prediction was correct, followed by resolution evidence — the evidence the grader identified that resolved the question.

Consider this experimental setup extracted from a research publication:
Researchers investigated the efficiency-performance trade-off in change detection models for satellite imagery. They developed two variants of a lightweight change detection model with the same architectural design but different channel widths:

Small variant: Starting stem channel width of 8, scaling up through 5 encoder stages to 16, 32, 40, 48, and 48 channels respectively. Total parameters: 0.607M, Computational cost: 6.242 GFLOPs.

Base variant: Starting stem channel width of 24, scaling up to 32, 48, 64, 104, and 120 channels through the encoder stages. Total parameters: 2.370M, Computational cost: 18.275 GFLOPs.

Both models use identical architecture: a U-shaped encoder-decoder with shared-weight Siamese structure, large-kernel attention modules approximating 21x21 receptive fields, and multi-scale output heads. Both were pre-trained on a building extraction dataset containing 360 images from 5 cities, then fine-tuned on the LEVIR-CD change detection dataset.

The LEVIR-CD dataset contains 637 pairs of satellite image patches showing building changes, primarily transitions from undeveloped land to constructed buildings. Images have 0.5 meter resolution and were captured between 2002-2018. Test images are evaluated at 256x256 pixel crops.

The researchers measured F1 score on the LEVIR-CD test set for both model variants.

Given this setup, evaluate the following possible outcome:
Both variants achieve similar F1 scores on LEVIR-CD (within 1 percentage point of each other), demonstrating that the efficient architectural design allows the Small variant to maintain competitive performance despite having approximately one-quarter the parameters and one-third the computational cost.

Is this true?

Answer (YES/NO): YES